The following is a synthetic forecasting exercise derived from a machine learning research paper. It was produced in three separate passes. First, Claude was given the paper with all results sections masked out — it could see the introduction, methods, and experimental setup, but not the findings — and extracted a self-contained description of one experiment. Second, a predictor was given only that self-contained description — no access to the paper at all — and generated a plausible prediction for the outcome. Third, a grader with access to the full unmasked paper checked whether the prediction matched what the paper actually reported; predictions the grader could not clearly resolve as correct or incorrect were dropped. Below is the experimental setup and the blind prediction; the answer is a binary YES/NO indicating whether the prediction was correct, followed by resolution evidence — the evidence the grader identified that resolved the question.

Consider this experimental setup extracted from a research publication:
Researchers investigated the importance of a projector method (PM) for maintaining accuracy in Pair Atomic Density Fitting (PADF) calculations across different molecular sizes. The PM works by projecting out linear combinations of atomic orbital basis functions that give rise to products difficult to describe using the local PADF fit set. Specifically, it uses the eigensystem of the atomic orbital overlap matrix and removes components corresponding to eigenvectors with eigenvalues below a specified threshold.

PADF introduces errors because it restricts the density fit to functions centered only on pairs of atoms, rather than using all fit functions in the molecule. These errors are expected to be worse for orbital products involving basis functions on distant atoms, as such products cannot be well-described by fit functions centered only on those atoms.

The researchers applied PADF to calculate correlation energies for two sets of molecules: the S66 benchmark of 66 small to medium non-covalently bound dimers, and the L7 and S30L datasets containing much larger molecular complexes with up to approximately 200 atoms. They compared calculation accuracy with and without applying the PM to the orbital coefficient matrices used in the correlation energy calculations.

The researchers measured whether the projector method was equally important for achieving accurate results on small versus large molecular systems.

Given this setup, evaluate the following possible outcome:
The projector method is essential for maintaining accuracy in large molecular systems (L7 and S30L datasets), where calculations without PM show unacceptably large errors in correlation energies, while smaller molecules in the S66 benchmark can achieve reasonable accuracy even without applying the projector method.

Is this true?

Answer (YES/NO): YES